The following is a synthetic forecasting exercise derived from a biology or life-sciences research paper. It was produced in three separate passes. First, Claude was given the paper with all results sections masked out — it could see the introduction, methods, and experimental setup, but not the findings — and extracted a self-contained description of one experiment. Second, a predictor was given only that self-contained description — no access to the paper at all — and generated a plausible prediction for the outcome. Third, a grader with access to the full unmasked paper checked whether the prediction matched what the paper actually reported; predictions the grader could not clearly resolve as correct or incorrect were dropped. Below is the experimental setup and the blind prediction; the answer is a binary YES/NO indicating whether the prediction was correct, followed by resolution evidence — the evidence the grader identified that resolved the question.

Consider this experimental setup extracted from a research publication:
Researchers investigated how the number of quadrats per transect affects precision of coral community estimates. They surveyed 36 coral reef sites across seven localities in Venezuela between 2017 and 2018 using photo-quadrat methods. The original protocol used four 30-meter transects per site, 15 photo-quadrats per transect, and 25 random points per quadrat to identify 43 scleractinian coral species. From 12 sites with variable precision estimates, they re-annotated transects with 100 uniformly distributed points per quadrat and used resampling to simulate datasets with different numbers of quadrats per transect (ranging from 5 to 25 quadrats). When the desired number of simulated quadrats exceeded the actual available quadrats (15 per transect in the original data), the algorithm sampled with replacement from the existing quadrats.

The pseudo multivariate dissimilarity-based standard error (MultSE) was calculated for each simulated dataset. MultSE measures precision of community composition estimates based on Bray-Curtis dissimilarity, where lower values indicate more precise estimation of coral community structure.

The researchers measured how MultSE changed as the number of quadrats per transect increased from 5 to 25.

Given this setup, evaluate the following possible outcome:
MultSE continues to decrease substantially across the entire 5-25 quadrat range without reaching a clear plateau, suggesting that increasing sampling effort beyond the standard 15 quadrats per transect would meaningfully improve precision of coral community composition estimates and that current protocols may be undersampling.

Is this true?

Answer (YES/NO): NO